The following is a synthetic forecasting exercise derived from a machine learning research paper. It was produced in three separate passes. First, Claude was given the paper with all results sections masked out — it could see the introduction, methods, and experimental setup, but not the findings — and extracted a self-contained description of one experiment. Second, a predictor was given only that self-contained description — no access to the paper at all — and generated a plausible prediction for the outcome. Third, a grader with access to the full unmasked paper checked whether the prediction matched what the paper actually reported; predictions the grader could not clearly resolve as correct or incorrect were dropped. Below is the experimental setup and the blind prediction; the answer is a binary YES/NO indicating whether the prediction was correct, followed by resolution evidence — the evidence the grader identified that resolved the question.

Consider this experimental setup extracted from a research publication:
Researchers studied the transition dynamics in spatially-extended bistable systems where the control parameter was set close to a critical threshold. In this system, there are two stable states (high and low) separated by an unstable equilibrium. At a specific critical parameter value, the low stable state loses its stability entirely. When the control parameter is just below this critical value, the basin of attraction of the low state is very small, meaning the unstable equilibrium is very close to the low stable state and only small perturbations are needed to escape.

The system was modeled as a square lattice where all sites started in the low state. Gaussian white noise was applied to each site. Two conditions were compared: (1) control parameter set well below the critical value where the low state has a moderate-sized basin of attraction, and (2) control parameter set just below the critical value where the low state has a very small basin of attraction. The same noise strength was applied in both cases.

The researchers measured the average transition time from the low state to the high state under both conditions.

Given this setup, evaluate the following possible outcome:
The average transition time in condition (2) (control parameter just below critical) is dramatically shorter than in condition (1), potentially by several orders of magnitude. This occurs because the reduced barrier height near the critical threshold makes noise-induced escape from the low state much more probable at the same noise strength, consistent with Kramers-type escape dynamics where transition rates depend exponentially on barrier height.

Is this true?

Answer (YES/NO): YES